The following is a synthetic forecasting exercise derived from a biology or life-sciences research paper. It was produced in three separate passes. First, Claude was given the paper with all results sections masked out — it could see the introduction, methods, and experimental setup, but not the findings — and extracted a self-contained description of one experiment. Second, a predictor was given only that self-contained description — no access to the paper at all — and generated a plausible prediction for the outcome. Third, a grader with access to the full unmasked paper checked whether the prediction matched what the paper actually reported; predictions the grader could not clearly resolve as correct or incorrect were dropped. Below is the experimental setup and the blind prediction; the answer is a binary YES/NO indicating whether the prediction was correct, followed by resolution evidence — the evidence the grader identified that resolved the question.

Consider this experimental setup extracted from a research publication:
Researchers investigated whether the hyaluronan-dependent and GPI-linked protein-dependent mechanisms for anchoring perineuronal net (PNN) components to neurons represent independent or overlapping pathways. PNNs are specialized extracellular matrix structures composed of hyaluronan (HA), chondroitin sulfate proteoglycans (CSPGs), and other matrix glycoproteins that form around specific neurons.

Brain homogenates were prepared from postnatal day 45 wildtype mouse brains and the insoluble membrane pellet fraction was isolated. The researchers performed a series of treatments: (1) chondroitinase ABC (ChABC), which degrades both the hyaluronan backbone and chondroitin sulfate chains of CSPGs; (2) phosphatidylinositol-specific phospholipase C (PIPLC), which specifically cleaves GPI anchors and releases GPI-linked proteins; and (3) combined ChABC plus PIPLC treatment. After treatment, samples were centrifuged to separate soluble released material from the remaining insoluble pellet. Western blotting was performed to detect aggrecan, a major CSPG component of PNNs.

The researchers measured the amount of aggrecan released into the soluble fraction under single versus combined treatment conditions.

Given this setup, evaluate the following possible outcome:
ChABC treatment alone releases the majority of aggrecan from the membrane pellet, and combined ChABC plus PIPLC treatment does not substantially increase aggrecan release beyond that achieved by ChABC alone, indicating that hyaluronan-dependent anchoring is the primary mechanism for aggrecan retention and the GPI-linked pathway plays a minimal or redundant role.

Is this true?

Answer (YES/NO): NO